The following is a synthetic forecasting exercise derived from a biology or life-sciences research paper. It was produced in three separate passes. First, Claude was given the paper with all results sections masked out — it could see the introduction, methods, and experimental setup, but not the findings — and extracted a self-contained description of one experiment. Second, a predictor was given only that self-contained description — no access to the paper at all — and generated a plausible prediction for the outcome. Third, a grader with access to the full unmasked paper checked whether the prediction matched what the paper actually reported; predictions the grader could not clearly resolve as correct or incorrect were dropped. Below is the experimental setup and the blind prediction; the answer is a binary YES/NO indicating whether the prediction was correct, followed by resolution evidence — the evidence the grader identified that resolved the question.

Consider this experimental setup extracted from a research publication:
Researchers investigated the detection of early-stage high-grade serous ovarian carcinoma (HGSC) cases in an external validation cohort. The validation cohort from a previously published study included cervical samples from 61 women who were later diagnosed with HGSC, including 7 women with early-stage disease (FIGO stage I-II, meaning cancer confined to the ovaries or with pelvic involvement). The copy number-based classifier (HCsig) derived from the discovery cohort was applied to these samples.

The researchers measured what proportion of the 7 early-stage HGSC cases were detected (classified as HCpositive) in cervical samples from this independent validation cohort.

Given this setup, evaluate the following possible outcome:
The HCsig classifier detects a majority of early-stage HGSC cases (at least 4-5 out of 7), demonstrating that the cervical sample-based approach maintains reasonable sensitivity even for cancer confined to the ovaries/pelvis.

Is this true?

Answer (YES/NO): YES